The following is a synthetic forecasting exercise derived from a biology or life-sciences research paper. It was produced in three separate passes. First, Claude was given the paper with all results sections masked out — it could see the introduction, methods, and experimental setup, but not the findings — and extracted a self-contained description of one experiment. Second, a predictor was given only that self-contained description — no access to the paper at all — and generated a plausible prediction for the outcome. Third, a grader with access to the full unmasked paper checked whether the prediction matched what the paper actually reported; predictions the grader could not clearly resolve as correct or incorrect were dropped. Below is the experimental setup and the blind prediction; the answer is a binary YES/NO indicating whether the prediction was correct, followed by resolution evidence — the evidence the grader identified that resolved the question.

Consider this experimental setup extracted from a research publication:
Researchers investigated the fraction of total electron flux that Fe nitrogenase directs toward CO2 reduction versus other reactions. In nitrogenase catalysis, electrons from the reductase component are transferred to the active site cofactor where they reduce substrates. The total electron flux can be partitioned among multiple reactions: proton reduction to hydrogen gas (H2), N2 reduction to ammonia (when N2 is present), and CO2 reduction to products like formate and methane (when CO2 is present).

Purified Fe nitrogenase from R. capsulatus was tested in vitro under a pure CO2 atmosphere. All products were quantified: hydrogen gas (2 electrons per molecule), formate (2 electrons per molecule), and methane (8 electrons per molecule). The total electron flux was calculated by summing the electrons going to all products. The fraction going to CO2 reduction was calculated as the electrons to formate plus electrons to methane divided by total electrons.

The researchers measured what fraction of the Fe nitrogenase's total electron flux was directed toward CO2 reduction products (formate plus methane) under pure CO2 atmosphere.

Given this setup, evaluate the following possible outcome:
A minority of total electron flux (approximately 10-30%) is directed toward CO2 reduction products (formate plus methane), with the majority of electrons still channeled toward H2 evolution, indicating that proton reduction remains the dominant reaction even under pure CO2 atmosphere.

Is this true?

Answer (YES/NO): NO